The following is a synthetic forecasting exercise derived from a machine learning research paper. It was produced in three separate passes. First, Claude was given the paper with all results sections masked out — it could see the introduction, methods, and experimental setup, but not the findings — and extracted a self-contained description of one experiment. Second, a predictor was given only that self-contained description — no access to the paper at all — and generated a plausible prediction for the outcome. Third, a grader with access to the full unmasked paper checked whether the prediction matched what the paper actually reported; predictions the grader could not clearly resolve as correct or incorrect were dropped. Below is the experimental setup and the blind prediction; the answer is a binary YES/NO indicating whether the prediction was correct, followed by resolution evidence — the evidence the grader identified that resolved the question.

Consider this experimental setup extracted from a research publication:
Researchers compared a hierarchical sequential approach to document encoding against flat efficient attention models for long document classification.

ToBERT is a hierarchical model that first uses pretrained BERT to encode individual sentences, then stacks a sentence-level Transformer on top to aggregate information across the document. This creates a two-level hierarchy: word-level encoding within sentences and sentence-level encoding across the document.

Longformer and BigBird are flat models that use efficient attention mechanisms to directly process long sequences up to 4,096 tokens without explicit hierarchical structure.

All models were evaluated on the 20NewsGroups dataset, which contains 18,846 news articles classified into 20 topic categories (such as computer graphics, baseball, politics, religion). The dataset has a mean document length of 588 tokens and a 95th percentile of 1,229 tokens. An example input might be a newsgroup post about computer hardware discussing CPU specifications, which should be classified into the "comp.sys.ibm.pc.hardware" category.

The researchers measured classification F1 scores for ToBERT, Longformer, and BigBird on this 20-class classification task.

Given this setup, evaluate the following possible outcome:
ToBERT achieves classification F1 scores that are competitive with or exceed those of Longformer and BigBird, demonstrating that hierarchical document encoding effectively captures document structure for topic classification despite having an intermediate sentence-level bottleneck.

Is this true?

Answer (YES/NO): YES